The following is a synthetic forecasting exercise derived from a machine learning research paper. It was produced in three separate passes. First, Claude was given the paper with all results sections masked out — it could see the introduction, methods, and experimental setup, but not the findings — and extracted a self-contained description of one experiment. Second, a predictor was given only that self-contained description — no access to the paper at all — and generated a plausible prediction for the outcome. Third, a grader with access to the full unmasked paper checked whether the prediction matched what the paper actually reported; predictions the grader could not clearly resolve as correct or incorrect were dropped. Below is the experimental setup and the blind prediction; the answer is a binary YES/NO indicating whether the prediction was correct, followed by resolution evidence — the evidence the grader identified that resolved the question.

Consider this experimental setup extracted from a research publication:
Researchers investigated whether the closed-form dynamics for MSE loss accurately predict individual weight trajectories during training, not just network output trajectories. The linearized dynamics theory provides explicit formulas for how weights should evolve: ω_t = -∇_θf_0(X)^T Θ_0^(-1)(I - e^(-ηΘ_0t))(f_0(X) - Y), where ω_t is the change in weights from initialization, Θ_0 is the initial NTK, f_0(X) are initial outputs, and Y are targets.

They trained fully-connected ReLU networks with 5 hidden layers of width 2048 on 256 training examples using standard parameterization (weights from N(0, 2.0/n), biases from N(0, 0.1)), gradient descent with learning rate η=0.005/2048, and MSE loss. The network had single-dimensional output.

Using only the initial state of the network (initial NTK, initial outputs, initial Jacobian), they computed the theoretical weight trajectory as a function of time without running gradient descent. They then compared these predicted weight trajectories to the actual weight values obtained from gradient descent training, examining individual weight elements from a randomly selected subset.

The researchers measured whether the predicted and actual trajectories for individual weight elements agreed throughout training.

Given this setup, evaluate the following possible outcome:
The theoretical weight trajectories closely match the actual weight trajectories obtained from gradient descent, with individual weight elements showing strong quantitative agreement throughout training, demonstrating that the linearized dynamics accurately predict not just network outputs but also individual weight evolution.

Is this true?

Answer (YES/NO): NO